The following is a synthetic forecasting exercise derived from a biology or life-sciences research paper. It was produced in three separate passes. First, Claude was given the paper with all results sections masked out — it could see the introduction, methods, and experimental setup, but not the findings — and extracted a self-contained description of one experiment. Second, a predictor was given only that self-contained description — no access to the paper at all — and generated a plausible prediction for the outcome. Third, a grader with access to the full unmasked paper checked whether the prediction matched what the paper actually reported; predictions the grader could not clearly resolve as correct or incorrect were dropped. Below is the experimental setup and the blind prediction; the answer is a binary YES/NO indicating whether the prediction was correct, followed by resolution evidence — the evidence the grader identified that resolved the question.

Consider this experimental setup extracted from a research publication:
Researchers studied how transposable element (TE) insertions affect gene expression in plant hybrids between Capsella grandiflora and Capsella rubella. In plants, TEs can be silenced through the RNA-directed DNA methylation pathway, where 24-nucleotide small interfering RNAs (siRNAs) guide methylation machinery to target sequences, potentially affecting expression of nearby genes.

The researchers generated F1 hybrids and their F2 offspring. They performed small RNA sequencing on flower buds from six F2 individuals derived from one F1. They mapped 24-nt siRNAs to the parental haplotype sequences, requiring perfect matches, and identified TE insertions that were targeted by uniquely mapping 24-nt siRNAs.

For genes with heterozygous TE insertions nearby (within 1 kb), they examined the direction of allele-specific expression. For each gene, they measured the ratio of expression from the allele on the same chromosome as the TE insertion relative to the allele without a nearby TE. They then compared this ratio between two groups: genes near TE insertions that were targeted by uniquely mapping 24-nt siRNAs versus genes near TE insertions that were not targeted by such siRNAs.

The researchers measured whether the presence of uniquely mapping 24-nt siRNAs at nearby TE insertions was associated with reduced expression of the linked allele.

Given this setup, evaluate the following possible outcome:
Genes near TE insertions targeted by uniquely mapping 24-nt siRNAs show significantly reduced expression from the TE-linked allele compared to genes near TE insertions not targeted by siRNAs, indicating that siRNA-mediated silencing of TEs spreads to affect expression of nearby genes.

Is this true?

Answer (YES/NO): YES